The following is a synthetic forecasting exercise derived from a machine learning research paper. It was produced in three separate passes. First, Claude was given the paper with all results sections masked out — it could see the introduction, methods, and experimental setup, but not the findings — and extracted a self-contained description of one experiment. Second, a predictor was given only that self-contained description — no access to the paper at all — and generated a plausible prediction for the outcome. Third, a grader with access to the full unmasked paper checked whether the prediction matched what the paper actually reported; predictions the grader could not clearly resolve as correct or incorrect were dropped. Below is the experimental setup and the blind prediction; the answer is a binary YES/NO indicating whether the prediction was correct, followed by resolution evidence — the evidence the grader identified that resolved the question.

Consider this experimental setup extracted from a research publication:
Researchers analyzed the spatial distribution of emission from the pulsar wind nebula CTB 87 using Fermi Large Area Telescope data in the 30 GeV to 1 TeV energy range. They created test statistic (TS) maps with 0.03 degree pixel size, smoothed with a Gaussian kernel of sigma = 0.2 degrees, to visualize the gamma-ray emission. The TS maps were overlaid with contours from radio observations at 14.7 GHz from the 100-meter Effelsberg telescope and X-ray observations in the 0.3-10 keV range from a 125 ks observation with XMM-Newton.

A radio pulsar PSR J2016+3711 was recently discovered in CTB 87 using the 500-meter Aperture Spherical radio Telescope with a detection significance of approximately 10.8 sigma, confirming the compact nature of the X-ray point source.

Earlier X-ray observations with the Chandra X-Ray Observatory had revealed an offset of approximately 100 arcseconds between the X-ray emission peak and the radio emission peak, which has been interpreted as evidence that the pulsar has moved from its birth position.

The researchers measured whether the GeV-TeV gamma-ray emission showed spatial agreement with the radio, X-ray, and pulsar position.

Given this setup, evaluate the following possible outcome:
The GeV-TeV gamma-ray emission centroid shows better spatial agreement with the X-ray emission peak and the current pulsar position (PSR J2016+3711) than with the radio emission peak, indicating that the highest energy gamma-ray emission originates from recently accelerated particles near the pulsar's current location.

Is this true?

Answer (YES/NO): NO